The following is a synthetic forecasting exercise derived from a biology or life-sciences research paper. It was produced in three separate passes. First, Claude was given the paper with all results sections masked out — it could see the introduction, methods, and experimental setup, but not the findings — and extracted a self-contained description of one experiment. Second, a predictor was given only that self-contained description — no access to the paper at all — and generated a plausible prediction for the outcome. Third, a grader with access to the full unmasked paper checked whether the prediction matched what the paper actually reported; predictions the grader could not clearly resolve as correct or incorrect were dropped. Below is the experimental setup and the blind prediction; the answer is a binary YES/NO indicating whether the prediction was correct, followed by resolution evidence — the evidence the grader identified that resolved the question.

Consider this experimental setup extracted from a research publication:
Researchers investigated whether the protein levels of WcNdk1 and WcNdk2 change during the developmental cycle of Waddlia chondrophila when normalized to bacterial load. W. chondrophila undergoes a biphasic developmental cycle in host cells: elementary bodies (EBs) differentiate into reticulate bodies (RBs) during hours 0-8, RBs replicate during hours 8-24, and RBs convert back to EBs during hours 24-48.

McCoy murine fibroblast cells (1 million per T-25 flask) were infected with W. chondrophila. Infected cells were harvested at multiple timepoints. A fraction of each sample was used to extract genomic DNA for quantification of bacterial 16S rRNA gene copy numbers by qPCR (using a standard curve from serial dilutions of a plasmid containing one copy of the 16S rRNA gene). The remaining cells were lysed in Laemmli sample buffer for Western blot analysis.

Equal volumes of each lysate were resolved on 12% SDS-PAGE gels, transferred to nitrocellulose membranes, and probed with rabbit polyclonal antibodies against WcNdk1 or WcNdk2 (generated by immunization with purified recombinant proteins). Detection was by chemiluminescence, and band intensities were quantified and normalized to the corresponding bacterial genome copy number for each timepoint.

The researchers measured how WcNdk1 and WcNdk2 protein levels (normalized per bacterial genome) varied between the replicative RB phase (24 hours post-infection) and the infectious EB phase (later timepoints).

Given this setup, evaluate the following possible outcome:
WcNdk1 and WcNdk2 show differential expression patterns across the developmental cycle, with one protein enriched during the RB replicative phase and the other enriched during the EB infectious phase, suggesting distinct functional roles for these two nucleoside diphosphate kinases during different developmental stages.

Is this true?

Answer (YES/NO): NO